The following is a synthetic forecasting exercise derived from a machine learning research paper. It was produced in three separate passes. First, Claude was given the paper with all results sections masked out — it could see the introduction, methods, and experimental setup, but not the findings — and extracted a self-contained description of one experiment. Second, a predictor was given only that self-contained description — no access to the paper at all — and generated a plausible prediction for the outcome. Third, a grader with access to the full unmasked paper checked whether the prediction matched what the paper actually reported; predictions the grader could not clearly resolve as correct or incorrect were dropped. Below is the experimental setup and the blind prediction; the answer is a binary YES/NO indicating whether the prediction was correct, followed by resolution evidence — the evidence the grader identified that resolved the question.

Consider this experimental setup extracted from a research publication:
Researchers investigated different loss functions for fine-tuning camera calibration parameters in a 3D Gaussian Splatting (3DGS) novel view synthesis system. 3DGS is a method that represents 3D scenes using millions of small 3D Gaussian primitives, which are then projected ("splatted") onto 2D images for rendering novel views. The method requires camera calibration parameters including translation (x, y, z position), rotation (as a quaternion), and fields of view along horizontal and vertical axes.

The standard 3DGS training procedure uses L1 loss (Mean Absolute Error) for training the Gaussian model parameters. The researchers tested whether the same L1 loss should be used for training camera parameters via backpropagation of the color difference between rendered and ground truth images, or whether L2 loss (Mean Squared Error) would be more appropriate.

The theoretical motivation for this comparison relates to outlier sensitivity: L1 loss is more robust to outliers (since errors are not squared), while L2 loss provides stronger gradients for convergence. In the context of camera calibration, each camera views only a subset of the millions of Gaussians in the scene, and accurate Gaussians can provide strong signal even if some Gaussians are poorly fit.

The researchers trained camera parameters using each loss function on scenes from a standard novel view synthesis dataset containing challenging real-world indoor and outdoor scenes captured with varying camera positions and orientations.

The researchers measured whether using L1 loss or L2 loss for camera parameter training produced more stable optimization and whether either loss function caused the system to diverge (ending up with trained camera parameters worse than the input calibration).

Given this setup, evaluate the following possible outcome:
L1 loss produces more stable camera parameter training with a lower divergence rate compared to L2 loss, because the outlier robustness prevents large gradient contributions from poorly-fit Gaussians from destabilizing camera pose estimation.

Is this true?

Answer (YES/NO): NO